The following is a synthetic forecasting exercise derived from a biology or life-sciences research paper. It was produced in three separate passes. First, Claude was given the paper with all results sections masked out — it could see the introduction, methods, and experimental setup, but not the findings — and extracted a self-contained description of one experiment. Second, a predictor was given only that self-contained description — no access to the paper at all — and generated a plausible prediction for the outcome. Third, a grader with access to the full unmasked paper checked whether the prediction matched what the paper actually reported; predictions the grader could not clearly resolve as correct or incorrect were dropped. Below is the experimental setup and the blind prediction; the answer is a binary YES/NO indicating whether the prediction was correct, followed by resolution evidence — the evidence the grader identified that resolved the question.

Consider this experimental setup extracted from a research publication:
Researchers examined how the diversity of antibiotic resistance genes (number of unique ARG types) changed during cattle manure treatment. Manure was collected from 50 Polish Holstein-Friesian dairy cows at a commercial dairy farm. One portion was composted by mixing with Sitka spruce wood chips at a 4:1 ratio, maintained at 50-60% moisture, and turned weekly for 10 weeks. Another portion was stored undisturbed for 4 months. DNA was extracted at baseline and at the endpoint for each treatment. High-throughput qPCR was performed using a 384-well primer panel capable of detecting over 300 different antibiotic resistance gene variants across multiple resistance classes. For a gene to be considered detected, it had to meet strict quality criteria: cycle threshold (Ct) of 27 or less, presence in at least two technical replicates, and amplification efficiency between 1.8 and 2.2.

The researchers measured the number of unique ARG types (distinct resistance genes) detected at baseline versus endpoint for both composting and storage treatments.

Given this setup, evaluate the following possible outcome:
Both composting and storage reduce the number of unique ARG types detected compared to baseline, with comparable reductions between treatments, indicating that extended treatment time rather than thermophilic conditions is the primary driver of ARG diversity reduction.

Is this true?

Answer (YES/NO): NO